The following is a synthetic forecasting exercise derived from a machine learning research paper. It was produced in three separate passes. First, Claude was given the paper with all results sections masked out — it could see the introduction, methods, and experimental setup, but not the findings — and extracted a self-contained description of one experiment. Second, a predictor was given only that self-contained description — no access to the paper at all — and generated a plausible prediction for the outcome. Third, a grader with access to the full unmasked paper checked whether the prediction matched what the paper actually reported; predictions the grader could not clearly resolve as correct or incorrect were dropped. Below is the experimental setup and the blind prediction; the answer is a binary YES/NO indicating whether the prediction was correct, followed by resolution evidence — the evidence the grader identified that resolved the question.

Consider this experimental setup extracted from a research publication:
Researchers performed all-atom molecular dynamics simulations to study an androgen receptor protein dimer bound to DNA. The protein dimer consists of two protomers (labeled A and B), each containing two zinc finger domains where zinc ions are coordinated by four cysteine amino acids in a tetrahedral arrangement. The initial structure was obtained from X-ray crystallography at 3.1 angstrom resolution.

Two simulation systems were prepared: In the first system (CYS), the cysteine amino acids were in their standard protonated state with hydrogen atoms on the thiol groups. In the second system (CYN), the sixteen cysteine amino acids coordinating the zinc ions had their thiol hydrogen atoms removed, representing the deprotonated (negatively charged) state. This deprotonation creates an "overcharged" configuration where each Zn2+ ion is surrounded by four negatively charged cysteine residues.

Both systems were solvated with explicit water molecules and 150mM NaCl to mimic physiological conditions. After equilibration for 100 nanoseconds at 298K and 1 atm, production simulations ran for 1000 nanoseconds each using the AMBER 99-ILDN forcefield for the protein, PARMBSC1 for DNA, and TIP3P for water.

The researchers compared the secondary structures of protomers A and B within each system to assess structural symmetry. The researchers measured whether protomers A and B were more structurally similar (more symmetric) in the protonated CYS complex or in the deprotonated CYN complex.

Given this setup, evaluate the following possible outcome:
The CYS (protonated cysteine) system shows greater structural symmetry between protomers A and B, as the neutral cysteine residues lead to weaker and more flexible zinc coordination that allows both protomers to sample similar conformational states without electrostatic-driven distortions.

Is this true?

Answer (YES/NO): YES